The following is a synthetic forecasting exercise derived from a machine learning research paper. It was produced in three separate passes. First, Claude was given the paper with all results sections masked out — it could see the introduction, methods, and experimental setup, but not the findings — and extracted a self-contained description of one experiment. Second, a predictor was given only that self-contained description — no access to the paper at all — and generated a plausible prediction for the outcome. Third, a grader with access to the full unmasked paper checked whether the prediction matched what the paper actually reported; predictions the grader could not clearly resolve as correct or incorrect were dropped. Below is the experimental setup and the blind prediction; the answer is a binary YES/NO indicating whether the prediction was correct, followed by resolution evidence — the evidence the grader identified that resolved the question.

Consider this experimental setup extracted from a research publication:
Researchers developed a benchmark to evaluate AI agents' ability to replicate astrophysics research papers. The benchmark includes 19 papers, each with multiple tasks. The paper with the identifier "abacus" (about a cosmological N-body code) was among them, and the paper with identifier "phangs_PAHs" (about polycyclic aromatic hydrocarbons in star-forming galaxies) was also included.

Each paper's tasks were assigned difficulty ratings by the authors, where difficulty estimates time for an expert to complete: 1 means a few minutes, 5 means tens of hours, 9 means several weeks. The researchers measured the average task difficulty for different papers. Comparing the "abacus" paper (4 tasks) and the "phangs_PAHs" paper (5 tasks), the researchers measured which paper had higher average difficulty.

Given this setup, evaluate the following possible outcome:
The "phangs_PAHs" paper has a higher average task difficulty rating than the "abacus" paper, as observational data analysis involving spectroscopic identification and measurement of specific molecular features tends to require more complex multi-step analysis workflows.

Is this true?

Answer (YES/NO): NO